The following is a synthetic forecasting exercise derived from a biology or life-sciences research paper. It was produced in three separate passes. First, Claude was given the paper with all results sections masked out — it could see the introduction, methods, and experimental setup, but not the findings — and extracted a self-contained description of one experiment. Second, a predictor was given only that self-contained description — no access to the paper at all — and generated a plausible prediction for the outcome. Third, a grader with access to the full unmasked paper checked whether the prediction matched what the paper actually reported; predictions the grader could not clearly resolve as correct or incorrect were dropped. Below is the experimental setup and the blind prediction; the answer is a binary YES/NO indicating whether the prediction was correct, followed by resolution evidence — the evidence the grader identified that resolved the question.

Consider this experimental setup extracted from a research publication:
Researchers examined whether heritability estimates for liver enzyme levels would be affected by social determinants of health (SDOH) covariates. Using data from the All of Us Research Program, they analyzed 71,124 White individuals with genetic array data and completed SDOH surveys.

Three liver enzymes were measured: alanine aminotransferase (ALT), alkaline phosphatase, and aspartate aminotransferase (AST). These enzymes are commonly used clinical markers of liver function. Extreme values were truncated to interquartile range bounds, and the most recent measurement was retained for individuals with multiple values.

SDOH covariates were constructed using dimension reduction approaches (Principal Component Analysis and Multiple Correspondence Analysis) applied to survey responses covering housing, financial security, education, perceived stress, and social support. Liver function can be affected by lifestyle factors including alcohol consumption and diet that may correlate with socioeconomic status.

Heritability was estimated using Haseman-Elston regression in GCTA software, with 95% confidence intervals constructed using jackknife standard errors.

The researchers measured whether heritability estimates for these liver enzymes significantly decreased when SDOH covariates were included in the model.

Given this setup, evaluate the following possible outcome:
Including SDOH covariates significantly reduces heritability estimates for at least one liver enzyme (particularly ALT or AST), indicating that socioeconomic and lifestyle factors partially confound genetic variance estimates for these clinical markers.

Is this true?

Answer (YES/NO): NO